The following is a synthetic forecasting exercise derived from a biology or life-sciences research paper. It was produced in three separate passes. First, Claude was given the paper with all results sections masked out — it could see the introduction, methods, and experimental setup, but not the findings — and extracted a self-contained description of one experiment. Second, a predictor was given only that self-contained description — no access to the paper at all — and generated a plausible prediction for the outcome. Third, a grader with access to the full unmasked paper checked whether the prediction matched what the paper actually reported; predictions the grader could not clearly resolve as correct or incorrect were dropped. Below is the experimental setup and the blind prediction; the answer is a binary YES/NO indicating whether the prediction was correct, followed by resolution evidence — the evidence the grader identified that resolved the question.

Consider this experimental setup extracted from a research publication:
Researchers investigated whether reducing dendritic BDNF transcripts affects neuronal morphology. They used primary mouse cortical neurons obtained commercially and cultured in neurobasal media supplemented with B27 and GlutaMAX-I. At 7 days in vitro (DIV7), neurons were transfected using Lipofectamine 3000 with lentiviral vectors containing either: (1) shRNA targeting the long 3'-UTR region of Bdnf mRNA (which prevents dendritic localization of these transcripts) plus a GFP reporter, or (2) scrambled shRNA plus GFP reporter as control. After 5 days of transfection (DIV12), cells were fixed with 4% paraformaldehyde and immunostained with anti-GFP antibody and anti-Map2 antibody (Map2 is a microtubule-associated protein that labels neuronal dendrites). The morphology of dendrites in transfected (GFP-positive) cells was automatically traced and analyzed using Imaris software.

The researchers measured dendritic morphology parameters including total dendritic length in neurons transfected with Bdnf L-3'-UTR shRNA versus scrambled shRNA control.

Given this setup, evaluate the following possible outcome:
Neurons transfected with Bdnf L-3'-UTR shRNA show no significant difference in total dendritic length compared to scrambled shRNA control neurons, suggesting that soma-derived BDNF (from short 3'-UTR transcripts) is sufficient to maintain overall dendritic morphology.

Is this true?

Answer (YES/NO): NO